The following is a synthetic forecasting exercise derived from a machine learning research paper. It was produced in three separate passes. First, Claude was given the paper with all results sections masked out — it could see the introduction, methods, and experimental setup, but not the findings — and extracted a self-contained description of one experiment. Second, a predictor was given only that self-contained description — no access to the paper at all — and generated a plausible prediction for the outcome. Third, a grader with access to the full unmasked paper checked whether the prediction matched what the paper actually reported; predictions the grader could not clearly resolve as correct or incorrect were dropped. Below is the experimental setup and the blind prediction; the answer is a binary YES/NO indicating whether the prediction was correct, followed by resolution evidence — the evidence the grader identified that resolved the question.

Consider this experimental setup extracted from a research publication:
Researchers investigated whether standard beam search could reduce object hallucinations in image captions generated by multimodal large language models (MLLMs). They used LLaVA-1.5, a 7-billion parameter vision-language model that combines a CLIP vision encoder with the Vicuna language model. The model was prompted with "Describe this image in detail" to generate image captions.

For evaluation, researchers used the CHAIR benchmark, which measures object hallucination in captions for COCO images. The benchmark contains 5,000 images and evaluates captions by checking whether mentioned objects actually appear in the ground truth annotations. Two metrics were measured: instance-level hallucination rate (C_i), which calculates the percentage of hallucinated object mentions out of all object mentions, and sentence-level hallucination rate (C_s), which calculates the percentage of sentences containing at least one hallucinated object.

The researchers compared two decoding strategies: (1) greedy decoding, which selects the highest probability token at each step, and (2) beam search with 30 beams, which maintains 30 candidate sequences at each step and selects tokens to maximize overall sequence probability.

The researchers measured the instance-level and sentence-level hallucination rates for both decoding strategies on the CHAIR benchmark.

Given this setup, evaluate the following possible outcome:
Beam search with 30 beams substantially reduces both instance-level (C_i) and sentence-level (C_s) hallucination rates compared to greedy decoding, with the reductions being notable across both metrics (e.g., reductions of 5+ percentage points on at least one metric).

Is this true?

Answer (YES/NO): NO